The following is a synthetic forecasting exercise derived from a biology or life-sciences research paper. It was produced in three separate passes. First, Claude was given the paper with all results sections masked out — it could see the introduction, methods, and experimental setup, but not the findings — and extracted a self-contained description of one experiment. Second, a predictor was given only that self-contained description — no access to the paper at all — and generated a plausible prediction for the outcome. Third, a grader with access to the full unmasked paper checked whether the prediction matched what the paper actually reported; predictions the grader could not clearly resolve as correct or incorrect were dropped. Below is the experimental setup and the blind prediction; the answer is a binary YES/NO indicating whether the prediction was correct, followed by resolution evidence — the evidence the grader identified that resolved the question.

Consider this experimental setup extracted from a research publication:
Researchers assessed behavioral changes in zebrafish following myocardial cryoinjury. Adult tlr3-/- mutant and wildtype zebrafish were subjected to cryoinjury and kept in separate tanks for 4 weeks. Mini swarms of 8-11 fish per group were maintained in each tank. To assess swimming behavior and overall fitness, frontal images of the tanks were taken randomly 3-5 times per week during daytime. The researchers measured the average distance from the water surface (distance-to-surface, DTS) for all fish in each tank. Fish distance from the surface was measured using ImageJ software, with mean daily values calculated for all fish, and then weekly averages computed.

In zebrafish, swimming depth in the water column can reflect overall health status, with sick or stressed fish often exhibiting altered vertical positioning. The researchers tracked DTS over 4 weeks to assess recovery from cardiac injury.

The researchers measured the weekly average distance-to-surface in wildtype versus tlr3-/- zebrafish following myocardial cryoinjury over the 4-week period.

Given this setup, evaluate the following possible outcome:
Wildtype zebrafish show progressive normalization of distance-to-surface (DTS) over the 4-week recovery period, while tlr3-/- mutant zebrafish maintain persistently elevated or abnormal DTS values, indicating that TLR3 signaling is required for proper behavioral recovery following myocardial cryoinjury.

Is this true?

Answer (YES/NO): NO